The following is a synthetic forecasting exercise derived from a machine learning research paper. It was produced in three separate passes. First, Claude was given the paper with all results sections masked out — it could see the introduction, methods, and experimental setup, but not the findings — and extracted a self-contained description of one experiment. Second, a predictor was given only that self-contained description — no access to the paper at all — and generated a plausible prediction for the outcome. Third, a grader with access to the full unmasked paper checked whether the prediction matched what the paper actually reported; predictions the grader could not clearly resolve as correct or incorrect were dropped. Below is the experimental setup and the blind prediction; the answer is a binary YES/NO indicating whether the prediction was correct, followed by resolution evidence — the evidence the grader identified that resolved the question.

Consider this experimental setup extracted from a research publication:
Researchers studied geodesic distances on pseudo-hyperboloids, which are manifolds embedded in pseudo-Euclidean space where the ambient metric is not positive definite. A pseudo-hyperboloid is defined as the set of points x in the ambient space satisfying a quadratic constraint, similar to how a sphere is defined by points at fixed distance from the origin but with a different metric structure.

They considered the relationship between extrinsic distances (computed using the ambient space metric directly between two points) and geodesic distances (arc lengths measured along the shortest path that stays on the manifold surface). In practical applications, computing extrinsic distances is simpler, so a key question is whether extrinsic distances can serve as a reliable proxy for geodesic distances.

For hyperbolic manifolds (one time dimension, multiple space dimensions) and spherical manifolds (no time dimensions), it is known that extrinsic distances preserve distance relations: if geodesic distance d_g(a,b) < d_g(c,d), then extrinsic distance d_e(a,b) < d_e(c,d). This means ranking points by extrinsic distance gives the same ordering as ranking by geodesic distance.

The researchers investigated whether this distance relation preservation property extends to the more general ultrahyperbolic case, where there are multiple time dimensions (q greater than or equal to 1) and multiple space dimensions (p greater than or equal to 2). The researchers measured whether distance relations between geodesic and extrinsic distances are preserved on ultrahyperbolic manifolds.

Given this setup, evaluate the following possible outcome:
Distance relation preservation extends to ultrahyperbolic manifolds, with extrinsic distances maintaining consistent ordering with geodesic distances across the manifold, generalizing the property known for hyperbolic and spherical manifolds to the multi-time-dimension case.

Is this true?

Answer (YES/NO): NO